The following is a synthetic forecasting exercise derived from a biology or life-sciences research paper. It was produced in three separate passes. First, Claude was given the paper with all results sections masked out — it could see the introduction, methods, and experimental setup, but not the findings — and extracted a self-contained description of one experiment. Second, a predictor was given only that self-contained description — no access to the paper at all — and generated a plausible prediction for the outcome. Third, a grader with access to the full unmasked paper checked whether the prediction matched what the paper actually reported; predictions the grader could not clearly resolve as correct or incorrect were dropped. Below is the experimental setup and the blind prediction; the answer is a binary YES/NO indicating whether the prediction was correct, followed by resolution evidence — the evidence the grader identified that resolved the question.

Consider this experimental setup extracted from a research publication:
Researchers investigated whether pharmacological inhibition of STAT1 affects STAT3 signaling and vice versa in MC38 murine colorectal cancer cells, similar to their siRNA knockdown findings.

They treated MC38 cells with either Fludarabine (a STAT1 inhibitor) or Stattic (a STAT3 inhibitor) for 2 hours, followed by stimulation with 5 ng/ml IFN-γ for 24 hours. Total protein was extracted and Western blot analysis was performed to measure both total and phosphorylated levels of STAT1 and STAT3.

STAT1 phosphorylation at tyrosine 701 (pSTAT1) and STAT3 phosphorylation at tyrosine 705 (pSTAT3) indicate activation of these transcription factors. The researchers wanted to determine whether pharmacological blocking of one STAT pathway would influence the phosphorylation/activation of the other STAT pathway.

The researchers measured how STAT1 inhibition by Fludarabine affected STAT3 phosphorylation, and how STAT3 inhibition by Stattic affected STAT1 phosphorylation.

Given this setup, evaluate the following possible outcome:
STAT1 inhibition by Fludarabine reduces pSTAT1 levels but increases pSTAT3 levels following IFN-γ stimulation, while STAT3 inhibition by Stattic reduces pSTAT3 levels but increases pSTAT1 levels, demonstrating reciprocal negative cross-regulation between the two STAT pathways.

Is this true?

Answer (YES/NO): NO